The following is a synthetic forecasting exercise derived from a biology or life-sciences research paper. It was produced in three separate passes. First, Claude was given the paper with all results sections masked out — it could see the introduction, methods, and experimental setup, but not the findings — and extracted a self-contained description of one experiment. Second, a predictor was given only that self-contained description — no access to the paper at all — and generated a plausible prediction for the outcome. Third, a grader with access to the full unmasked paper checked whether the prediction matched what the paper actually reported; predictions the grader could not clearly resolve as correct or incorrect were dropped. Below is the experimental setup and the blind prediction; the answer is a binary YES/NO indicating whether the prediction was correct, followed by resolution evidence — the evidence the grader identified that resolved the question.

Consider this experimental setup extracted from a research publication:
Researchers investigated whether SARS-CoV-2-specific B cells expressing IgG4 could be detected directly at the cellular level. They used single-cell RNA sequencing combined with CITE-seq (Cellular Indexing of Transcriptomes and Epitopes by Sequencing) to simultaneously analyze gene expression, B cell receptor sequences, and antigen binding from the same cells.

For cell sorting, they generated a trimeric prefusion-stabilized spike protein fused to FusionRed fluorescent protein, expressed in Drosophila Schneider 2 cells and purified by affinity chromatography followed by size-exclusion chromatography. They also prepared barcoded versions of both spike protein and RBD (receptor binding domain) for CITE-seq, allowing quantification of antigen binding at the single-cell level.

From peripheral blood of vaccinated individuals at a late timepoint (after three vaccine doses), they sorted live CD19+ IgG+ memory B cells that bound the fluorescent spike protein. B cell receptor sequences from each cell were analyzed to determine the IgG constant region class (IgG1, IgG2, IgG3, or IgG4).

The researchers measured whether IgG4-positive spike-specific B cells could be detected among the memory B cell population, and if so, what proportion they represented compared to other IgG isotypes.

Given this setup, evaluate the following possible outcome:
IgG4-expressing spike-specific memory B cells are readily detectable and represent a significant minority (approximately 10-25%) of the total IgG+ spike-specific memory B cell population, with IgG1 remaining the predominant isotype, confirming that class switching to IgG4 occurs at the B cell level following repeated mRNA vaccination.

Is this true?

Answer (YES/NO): YES